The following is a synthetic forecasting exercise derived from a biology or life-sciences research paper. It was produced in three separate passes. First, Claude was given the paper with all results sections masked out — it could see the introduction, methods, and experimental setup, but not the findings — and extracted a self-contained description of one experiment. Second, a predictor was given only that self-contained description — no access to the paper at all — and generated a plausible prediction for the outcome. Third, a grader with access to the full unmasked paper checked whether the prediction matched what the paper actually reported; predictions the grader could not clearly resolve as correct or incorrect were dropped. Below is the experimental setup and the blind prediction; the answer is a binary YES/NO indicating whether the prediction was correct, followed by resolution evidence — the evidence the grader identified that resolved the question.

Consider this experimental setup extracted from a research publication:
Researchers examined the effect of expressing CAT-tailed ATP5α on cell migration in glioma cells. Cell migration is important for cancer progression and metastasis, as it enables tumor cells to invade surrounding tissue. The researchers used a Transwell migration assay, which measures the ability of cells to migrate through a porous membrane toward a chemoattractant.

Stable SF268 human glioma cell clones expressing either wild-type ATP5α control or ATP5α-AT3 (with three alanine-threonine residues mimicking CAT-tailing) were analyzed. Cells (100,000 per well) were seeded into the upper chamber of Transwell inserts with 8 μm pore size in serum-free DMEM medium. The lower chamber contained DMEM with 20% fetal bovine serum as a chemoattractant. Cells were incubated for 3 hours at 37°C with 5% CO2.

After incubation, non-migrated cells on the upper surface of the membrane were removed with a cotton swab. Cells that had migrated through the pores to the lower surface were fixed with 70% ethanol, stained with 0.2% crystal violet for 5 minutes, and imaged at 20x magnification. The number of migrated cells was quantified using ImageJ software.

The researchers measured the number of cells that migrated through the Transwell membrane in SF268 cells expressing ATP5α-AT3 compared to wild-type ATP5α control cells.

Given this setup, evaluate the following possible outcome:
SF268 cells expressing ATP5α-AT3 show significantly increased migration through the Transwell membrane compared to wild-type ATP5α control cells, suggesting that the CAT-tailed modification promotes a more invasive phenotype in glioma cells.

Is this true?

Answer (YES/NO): YES